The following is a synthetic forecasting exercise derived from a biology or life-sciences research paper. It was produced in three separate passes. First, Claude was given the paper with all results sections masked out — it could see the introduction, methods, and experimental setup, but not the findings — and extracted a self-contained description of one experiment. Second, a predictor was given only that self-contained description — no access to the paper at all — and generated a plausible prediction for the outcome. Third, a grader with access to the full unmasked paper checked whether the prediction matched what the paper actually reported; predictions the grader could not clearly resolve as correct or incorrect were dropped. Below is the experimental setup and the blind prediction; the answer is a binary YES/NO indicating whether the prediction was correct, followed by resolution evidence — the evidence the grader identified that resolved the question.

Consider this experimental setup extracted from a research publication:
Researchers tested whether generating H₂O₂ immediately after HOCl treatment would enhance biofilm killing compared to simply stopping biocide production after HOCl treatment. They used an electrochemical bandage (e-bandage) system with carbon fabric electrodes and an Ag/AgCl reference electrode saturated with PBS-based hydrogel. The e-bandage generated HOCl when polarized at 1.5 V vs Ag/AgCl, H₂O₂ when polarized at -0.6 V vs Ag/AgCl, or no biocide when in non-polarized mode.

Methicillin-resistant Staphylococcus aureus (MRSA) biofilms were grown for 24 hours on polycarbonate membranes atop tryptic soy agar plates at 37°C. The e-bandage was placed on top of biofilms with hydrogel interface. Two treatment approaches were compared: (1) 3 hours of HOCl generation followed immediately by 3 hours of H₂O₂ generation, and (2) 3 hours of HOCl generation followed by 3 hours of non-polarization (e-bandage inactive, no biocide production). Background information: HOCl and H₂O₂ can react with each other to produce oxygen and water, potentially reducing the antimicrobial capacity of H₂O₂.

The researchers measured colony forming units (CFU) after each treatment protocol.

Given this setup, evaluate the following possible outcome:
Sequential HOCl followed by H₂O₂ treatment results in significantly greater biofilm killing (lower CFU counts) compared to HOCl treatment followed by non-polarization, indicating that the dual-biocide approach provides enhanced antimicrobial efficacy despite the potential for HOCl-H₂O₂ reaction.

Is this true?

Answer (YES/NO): NO